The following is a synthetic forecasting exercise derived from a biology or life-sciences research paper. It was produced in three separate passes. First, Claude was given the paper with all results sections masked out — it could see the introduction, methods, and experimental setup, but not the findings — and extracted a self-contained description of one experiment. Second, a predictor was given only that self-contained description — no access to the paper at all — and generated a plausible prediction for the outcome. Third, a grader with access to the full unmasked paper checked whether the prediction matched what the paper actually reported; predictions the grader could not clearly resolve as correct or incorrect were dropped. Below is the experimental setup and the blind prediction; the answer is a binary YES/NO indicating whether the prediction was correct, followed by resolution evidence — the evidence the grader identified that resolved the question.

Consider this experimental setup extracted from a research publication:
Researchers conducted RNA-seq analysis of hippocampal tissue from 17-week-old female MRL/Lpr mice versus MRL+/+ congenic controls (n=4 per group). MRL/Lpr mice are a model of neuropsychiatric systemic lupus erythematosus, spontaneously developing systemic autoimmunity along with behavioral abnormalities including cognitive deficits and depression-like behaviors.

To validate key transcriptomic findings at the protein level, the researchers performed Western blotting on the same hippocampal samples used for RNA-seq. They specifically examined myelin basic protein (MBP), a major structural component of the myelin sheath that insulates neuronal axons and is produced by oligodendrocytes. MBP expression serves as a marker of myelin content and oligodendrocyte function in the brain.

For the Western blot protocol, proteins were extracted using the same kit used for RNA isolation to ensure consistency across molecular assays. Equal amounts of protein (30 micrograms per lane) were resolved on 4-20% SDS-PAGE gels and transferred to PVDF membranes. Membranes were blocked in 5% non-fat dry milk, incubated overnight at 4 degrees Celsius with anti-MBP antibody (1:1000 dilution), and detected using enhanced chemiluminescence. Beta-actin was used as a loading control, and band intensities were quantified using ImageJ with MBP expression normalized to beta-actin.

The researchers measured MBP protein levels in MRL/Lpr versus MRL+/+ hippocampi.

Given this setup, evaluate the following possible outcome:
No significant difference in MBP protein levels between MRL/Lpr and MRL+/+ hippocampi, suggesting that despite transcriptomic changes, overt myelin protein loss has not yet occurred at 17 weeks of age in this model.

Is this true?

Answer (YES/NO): NO